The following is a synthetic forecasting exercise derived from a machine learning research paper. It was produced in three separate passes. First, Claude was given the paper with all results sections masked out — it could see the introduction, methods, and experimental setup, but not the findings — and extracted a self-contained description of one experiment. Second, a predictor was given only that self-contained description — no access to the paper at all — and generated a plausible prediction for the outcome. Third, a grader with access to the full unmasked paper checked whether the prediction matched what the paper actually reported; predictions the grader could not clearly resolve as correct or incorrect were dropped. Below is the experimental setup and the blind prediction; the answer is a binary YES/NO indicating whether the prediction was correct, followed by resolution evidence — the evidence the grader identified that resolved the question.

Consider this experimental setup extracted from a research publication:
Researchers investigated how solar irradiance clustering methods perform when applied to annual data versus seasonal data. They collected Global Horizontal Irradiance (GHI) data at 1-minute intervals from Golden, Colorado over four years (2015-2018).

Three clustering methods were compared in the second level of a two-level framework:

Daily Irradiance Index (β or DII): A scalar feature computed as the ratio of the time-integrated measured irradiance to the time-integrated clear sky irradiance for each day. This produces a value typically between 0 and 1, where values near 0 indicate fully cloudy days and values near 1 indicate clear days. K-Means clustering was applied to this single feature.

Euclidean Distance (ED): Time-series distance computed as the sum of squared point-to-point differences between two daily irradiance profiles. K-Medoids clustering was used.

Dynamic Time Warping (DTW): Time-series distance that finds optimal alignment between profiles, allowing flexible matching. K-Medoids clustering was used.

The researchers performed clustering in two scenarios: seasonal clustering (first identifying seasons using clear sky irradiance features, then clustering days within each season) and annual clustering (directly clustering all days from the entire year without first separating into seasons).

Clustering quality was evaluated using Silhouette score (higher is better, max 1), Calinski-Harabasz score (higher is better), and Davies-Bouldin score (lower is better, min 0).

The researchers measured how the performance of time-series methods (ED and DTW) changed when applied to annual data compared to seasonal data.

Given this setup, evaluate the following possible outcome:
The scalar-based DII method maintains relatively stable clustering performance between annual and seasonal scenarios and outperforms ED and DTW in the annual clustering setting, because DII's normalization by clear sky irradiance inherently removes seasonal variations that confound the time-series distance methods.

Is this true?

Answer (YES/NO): YES